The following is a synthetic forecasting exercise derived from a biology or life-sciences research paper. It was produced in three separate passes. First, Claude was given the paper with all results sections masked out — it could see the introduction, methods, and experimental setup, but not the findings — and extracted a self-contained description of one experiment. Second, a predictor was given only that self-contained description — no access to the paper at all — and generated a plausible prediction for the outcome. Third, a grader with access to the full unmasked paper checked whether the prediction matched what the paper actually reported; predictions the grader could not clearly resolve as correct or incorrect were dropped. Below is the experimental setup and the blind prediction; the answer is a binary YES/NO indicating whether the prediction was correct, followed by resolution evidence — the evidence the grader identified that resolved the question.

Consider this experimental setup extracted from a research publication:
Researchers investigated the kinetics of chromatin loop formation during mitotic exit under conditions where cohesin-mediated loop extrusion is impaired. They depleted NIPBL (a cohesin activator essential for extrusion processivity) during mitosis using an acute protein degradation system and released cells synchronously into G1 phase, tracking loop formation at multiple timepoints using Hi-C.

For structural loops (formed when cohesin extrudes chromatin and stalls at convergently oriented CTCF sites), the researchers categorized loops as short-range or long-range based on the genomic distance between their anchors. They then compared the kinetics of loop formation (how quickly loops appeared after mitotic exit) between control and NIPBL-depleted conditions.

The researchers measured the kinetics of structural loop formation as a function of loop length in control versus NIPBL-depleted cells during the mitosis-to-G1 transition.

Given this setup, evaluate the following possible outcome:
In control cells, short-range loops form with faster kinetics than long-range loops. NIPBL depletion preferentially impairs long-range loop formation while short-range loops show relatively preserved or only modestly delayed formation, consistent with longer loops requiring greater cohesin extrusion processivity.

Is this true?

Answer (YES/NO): YES